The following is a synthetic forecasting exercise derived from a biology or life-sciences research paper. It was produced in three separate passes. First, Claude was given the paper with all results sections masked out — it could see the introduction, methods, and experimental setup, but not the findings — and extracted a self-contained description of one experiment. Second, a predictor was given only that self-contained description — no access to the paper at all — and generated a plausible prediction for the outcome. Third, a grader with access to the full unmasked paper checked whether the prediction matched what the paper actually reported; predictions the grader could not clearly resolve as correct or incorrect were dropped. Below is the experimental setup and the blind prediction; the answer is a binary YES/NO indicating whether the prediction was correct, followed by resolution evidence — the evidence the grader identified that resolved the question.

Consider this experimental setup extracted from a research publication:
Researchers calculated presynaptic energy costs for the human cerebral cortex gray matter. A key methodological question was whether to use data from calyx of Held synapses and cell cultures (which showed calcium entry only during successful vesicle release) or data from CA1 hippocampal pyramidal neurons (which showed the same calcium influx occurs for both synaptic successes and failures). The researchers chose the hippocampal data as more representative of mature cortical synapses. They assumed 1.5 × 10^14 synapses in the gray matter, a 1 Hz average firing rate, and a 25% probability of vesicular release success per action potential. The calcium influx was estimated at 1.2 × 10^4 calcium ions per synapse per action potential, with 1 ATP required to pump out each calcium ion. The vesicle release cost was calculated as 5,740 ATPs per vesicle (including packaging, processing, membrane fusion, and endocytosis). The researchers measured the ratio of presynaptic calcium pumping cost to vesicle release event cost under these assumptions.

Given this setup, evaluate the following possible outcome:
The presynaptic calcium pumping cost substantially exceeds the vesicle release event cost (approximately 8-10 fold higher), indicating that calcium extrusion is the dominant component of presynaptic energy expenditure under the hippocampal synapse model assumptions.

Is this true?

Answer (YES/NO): YES